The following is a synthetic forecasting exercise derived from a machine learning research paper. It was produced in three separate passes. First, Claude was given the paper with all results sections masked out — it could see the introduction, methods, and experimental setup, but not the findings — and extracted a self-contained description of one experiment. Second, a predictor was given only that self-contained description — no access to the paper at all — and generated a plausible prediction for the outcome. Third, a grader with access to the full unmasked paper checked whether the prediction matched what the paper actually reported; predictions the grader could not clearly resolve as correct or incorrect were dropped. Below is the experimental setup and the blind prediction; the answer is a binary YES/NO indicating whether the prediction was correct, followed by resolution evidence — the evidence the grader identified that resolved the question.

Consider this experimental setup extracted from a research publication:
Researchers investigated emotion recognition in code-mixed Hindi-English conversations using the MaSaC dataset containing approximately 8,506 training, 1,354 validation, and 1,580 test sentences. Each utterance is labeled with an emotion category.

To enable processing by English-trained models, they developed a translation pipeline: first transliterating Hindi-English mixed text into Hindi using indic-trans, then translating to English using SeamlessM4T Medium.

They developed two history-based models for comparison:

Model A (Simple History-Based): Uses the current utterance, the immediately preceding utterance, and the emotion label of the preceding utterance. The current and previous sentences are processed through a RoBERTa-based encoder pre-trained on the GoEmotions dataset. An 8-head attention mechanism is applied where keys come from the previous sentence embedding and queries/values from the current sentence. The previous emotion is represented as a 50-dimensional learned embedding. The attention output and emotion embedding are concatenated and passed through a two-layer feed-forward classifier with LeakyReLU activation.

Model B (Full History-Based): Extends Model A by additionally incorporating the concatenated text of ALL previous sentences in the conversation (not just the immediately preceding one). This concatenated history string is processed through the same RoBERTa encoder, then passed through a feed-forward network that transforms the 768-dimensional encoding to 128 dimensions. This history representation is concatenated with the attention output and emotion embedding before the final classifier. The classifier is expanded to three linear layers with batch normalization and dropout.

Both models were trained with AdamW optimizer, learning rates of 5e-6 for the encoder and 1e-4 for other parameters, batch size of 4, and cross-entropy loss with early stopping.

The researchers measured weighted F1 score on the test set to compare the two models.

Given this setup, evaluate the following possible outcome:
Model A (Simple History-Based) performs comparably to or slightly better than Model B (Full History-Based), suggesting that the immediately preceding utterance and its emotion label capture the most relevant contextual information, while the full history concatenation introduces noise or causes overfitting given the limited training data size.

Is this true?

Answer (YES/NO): YES